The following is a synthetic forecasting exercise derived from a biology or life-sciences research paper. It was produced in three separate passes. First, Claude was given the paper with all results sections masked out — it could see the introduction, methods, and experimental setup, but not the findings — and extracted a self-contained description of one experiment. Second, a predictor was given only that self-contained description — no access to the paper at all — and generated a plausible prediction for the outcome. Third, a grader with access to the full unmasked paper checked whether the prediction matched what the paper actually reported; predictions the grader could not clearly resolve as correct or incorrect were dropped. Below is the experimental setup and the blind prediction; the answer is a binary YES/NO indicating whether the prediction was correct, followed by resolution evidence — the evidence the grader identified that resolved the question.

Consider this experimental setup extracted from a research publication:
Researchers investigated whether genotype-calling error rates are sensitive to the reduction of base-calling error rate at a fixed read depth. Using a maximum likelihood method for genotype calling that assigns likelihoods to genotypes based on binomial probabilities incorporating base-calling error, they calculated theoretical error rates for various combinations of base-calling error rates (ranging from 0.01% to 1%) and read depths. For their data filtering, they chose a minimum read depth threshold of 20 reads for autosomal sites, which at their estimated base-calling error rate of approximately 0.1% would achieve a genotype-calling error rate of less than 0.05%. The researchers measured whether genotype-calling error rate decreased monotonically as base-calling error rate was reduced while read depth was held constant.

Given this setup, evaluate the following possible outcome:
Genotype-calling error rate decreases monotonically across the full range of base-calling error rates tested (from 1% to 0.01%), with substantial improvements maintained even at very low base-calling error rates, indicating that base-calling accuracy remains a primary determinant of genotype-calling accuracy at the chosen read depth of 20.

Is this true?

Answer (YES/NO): NO